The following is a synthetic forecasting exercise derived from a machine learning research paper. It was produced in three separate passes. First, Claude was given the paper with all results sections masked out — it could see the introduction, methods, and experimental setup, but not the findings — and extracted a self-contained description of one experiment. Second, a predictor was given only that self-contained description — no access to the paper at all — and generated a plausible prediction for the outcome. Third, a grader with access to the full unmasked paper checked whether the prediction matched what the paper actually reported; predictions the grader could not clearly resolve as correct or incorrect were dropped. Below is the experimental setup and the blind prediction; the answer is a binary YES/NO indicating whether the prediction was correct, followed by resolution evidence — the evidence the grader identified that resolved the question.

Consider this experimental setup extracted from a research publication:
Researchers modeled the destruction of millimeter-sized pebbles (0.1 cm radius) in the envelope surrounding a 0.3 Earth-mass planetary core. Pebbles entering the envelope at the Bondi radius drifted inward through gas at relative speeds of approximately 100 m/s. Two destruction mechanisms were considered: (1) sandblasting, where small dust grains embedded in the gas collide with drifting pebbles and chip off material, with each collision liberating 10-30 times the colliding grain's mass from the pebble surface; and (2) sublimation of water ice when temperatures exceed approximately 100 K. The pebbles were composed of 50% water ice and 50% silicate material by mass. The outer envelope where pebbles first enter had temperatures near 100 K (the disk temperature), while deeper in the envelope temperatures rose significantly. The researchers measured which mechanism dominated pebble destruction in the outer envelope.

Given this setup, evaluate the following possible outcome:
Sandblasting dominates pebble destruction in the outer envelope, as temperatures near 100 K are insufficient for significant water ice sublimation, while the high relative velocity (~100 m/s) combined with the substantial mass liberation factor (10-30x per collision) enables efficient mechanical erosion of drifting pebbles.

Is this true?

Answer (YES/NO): YES